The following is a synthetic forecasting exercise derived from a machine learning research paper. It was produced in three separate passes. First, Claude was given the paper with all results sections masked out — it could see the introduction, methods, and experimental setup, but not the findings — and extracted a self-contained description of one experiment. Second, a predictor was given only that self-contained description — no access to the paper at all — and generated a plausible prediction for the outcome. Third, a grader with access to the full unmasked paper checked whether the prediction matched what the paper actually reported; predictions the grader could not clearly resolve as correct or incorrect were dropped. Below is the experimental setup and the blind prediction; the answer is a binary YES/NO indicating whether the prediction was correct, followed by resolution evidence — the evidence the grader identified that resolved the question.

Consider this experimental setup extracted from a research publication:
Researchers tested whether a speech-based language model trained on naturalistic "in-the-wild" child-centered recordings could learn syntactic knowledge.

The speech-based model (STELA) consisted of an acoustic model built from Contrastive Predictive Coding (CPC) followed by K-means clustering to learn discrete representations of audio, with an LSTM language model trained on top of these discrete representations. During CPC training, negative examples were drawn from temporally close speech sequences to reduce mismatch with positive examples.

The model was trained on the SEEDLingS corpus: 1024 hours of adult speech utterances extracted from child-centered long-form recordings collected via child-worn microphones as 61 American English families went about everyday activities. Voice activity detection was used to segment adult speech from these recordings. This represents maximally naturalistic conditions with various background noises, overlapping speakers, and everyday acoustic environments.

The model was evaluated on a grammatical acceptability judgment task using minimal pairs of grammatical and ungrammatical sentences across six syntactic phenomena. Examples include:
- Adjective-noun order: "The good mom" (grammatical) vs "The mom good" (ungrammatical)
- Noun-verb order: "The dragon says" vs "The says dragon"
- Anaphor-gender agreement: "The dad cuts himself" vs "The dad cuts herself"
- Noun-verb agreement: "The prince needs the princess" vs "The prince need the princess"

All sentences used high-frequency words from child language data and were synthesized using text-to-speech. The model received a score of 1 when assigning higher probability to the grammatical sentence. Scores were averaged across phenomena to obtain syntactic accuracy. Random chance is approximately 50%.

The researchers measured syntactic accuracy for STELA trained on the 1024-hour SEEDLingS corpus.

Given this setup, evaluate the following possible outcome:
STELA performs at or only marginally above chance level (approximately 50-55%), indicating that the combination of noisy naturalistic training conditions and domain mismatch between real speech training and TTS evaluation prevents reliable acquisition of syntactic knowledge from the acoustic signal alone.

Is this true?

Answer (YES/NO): YES